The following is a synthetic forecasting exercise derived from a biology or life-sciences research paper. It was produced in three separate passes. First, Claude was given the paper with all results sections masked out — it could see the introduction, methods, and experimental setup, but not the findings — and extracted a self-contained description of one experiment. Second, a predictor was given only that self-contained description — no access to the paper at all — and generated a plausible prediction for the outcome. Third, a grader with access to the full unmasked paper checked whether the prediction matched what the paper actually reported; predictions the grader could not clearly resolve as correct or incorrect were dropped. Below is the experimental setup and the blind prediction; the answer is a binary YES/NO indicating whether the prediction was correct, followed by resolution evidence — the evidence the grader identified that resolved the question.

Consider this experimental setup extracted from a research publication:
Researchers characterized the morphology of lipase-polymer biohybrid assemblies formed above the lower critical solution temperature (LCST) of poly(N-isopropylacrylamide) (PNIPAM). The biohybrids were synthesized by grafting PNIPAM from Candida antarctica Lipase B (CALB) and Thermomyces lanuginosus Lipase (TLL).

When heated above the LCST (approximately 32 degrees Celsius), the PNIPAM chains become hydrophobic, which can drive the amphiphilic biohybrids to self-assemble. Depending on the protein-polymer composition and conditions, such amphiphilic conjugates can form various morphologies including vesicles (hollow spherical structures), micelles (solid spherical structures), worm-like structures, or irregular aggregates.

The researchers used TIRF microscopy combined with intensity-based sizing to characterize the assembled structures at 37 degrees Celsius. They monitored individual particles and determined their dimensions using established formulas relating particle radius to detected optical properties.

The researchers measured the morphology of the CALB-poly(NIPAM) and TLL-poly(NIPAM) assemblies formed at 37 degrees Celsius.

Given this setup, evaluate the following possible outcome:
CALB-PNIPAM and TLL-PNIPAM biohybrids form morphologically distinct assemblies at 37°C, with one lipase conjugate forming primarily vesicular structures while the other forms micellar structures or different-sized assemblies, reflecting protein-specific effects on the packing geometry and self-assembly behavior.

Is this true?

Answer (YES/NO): YES